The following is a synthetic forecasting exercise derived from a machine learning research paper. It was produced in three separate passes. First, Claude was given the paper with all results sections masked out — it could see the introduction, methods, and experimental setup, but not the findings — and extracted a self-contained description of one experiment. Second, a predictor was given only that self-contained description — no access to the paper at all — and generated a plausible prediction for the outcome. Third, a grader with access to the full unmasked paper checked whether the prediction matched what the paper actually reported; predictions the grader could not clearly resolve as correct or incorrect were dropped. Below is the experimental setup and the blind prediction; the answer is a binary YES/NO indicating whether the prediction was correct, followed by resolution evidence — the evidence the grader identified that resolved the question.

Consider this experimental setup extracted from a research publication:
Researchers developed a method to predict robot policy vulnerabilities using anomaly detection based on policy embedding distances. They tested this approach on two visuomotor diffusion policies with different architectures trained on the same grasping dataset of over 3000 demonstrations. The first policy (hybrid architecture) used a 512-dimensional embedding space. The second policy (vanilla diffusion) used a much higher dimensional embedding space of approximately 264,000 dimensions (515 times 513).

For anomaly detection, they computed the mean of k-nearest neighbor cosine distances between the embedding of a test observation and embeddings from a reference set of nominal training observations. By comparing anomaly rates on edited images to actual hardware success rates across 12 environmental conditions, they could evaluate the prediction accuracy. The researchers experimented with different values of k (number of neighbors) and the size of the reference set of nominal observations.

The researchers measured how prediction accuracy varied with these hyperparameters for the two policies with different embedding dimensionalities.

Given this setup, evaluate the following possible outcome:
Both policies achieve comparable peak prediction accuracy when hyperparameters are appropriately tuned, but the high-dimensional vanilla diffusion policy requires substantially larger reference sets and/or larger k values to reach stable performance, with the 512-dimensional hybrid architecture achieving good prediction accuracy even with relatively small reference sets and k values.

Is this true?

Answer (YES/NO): NO